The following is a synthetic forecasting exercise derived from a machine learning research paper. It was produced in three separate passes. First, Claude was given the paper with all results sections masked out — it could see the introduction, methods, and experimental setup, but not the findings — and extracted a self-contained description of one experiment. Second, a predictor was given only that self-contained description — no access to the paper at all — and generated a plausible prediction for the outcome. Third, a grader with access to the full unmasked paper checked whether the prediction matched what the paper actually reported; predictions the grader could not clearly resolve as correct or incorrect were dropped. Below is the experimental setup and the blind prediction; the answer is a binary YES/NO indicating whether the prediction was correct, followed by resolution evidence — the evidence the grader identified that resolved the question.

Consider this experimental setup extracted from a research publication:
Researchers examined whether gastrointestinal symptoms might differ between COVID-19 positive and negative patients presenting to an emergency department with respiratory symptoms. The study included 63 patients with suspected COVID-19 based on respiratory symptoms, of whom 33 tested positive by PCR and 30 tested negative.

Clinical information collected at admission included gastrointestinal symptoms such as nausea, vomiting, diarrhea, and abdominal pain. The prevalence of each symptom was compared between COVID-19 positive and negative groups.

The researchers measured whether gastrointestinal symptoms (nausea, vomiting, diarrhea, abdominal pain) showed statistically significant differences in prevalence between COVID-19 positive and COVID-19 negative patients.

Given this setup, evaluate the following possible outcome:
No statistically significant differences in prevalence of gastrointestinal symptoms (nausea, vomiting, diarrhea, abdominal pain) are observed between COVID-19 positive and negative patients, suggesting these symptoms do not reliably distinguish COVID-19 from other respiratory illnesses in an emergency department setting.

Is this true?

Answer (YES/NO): YES